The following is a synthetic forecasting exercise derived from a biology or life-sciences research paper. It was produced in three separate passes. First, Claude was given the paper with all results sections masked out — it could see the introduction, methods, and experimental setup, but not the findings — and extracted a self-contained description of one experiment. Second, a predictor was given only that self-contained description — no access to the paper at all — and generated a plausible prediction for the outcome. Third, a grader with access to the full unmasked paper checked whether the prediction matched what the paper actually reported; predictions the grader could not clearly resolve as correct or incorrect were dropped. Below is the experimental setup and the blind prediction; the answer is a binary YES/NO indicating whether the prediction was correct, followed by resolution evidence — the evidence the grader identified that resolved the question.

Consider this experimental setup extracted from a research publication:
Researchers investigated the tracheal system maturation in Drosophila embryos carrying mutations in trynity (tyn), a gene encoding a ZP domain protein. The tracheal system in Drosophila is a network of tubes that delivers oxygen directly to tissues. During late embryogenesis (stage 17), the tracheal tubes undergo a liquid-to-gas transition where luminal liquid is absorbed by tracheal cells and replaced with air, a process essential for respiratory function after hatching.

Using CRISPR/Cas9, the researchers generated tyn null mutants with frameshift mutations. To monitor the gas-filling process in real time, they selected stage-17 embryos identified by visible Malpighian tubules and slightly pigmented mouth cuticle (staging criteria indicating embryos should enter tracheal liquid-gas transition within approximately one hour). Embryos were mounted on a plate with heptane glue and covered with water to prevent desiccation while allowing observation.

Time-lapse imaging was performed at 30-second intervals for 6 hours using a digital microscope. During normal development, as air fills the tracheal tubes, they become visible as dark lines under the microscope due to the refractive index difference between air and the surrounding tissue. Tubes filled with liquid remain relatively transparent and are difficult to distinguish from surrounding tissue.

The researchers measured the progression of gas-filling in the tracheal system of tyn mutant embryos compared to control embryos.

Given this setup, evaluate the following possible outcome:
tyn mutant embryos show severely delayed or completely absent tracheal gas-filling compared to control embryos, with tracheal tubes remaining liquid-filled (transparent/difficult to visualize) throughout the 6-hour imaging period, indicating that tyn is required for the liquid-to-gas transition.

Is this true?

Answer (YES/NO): NO